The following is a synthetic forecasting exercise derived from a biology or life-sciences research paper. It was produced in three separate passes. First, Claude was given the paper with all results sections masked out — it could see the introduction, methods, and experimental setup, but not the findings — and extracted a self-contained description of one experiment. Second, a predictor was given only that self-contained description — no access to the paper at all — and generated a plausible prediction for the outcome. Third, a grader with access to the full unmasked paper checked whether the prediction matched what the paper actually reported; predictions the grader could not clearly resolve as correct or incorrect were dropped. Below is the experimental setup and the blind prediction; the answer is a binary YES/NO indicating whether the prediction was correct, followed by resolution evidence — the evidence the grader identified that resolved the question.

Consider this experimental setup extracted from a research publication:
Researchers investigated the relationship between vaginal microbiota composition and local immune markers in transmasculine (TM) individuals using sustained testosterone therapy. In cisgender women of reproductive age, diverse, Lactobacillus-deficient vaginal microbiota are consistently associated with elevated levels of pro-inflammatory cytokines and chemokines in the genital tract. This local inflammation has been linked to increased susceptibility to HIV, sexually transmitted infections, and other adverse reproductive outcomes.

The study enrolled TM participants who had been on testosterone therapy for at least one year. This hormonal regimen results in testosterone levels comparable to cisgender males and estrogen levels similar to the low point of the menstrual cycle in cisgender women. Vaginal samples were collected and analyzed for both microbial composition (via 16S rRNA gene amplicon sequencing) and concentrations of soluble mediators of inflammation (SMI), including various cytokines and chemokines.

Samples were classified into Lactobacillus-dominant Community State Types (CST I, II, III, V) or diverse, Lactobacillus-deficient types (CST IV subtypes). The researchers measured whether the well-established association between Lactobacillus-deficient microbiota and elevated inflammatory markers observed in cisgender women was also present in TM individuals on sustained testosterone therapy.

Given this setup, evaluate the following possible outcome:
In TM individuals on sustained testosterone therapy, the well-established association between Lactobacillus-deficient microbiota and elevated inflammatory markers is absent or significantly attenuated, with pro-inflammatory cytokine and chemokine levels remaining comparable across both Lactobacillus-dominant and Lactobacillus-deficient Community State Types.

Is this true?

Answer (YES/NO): NO